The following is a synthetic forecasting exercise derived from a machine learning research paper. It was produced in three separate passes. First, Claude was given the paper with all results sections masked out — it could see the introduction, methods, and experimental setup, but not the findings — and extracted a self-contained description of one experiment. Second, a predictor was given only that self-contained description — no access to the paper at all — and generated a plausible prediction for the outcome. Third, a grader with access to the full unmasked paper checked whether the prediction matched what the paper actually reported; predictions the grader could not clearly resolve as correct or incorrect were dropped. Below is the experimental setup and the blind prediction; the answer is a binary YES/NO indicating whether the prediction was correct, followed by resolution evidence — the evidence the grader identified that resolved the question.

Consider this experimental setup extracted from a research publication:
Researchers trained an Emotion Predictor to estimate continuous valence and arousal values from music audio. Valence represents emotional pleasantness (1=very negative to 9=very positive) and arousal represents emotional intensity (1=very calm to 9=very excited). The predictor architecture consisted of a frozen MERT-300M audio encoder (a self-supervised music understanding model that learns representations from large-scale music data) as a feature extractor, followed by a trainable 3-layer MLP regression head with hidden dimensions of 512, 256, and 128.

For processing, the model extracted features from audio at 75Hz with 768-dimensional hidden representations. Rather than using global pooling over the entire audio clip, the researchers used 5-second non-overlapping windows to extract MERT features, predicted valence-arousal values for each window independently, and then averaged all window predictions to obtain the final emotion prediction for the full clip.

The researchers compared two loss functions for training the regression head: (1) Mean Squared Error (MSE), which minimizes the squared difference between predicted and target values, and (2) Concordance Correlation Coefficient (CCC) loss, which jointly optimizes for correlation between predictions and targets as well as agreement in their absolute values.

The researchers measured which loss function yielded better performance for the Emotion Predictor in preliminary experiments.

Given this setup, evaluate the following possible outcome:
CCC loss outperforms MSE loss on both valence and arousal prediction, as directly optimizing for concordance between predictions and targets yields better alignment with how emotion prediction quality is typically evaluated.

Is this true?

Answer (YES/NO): YES